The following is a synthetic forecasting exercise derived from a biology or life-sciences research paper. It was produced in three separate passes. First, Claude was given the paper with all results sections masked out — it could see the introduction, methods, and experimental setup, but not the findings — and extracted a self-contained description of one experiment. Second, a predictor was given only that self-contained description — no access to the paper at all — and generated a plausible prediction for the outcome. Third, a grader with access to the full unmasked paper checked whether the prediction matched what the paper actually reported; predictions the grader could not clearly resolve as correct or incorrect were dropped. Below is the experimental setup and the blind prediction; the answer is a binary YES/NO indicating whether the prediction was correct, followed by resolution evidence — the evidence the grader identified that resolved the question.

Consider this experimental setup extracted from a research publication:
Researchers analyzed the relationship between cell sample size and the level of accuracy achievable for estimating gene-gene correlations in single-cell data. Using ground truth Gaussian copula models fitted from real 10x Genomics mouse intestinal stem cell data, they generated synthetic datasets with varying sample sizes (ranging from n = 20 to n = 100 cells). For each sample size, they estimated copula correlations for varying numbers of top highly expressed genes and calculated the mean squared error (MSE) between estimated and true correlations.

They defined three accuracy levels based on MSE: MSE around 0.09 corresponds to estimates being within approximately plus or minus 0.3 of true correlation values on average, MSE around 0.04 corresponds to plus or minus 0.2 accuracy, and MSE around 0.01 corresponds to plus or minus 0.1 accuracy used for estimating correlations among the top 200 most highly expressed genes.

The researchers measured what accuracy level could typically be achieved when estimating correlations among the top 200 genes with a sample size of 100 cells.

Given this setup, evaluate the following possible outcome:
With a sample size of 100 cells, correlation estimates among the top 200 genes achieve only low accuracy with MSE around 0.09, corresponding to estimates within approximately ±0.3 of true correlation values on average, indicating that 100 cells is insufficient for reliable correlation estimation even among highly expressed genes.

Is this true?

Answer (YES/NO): NO